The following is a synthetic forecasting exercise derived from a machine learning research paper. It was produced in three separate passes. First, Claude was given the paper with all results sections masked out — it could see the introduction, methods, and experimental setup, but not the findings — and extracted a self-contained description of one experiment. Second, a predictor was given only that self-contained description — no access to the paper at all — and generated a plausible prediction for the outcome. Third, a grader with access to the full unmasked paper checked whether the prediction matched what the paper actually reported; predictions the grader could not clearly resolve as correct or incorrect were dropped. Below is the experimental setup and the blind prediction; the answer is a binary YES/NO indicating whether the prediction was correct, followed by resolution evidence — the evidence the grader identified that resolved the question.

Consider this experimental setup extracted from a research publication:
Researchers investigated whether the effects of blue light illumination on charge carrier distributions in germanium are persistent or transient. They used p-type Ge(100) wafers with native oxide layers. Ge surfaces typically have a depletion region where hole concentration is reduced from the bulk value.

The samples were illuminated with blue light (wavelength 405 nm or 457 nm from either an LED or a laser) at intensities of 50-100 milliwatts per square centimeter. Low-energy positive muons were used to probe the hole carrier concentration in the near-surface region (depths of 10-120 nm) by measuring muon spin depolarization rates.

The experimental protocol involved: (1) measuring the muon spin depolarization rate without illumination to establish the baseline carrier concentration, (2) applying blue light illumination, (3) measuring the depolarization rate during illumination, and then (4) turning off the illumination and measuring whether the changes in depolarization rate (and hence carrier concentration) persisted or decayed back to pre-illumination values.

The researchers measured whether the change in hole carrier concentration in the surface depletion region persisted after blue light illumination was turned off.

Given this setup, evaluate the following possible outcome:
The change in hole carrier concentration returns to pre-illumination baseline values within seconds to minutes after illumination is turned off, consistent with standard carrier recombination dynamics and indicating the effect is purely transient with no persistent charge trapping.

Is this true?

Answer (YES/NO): NO